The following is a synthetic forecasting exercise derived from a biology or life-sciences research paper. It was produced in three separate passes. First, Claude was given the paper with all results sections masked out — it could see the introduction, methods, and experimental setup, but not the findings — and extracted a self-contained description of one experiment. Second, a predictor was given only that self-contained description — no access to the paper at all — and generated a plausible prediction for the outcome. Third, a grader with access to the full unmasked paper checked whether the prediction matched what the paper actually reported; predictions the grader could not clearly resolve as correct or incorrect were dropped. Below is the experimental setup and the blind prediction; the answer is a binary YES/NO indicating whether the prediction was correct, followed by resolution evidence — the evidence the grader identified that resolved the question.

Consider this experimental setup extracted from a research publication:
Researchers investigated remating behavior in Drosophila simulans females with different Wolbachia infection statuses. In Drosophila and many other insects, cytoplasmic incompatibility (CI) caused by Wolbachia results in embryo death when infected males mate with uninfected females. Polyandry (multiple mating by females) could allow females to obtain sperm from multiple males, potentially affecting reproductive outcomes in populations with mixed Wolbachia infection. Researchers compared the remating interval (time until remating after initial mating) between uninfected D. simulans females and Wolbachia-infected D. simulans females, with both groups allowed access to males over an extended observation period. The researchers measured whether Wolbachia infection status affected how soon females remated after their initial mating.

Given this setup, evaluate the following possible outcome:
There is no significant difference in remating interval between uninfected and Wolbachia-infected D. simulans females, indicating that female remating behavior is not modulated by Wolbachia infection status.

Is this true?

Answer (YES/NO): NO